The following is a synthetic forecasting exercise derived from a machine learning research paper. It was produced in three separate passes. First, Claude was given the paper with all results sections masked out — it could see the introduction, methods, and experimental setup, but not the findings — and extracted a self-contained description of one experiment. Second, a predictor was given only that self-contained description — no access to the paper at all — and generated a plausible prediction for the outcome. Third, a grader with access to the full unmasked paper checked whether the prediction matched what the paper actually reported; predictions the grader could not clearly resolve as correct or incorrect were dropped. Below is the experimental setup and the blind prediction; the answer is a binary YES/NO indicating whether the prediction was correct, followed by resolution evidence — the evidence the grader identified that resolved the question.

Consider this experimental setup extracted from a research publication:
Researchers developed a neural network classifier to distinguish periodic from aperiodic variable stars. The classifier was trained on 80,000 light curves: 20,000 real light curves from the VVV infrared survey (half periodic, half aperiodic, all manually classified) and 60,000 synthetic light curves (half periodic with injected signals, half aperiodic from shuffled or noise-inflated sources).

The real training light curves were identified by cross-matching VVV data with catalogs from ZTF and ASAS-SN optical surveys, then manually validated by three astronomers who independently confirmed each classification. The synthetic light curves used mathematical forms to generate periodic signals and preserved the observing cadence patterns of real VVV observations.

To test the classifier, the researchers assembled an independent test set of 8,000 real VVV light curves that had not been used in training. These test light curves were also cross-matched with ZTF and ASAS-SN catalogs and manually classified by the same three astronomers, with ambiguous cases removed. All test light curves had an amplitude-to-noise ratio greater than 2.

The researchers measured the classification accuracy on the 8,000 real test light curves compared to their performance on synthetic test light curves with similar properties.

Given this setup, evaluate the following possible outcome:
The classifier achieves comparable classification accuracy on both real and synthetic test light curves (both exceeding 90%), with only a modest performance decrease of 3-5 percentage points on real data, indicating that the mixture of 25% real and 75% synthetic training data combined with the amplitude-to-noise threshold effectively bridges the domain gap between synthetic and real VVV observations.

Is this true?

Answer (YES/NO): NO